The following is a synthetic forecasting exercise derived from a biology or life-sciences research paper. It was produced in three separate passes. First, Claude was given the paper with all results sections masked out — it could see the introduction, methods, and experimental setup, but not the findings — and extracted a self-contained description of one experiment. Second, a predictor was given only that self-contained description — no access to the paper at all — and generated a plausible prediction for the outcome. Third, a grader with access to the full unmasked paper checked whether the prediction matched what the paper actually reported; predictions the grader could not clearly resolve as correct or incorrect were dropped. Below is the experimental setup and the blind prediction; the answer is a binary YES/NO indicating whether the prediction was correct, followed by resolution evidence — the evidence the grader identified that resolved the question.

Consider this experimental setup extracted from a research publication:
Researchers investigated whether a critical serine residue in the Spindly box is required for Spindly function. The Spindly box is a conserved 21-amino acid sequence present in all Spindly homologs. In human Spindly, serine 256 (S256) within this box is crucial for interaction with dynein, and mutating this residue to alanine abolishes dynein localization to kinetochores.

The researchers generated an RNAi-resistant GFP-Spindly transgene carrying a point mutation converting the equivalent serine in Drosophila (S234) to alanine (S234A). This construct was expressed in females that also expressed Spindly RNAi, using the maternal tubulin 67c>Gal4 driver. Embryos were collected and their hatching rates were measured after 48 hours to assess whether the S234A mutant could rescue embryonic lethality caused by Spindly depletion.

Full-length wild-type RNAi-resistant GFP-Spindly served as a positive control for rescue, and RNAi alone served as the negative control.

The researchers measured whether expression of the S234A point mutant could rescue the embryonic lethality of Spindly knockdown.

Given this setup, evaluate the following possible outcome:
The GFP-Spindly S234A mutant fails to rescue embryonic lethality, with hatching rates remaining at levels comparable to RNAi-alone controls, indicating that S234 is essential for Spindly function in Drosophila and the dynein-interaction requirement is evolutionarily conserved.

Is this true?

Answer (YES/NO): YES